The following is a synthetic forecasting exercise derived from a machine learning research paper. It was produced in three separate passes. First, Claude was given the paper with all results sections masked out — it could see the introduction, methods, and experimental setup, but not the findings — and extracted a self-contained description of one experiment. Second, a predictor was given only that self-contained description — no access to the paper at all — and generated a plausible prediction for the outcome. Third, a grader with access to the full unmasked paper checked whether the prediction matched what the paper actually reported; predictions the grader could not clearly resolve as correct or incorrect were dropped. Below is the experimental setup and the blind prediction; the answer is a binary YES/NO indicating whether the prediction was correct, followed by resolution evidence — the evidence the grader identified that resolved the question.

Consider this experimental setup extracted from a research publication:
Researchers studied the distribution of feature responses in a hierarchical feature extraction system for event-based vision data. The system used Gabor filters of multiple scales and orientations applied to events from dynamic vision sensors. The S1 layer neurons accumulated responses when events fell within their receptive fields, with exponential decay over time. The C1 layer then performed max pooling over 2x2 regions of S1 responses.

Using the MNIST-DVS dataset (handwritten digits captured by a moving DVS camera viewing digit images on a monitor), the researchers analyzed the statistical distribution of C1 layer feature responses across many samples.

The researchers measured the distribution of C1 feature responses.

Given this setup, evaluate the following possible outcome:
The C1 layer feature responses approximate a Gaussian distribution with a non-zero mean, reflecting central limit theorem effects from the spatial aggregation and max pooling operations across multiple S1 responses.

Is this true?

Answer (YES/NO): NO